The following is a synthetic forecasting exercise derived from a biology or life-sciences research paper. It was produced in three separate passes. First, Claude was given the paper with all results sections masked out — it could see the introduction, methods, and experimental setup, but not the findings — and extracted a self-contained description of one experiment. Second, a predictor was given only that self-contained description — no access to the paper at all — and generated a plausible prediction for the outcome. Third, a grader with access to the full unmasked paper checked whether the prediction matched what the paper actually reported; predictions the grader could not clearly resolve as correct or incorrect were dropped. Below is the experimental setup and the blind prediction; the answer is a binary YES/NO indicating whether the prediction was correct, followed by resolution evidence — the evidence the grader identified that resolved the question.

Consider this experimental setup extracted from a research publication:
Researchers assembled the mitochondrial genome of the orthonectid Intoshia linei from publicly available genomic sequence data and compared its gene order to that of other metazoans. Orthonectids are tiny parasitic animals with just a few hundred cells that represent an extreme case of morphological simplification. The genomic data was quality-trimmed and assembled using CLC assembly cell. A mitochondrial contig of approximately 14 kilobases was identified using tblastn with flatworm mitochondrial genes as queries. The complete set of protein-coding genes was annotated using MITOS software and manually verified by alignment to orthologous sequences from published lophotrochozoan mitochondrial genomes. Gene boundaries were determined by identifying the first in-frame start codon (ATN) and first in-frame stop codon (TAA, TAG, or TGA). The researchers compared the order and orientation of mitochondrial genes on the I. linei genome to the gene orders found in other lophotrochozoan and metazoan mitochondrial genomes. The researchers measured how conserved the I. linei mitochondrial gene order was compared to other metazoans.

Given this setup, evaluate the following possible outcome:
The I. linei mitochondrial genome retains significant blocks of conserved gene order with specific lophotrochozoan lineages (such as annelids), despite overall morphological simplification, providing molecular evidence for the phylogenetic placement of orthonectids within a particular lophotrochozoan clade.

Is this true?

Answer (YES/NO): NO